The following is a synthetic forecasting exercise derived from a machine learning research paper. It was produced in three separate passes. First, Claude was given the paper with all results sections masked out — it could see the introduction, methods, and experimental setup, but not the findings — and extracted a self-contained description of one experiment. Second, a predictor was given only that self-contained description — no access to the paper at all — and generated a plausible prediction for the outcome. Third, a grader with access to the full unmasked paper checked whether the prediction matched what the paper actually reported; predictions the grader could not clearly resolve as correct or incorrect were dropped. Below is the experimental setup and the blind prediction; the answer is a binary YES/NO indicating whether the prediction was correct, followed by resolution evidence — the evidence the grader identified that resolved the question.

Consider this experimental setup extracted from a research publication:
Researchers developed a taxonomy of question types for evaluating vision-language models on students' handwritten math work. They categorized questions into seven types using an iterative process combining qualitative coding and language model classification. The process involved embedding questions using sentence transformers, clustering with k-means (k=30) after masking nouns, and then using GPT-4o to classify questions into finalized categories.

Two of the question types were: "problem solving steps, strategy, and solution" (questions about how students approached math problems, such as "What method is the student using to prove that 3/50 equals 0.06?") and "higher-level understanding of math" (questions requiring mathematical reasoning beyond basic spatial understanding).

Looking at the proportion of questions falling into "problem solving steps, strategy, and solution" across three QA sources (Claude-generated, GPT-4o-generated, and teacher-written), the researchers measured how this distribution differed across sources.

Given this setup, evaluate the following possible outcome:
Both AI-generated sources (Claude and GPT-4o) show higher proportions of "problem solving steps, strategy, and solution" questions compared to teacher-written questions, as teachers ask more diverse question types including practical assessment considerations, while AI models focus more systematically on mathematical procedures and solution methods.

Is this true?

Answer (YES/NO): NO